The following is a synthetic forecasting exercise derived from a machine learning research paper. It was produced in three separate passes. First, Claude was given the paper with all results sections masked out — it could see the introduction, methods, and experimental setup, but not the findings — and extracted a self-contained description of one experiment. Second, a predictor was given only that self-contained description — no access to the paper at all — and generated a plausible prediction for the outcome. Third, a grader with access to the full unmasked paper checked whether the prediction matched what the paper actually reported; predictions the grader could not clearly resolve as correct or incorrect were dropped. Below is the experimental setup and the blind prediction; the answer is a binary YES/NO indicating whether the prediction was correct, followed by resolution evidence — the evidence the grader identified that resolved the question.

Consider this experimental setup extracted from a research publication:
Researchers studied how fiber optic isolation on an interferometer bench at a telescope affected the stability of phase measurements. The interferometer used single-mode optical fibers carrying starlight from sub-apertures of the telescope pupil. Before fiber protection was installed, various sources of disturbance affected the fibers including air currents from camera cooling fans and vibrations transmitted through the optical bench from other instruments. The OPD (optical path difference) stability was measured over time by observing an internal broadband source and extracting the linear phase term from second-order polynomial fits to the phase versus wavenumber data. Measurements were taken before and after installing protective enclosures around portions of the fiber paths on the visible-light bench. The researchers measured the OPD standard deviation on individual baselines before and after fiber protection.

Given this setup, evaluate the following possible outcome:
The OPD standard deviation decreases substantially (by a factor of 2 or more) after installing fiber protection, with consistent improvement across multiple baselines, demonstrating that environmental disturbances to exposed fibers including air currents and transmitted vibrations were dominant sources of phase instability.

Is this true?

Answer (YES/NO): NO